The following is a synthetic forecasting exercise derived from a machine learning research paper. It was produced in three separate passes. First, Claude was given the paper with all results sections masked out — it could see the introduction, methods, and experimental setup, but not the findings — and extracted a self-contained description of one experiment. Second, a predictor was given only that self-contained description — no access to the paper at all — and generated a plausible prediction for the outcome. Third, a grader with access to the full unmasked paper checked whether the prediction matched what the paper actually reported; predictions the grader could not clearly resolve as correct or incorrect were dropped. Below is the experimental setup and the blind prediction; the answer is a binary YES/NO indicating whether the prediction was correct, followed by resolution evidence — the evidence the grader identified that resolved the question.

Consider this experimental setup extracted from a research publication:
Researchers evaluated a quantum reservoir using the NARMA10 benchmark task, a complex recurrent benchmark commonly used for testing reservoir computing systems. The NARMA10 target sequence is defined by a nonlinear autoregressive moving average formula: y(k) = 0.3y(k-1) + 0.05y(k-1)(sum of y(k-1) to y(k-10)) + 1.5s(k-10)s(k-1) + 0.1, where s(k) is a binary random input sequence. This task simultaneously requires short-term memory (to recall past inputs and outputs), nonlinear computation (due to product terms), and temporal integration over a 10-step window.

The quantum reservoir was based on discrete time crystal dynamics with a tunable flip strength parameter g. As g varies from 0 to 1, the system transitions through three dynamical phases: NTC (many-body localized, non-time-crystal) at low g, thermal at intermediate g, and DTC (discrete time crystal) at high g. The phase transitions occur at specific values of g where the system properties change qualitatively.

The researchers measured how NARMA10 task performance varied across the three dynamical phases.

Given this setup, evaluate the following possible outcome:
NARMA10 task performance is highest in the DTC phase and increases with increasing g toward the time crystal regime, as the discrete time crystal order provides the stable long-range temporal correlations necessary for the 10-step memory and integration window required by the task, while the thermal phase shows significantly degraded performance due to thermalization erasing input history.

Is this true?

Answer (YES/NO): NO